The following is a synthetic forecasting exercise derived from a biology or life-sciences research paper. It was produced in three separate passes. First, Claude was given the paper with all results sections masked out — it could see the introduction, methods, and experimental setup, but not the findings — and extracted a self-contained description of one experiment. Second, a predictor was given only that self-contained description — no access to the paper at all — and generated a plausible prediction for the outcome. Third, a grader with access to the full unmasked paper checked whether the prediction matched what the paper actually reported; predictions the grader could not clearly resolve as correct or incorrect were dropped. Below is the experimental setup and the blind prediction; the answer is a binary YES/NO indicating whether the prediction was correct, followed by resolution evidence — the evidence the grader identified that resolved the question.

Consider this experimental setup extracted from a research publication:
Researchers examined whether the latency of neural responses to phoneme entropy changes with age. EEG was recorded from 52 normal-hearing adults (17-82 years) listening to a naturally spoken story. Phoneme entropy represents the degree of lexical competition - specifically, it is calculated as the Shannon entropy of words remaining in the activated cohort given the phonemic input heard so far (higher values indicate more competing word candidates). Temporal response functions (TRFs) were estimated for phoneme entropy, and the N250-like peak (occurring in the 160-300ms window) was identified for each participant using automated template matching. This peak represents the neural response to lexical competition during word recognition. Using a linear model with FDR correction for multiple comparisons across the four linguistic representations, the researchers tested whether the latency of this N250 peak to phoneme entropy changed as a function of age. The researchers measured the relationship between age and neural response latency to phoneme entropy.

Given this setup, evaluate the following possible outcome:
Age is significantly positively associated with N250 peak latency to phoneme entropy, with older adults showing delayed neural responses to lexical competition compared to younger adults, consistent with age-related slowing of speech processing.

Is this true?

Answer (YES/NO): YES